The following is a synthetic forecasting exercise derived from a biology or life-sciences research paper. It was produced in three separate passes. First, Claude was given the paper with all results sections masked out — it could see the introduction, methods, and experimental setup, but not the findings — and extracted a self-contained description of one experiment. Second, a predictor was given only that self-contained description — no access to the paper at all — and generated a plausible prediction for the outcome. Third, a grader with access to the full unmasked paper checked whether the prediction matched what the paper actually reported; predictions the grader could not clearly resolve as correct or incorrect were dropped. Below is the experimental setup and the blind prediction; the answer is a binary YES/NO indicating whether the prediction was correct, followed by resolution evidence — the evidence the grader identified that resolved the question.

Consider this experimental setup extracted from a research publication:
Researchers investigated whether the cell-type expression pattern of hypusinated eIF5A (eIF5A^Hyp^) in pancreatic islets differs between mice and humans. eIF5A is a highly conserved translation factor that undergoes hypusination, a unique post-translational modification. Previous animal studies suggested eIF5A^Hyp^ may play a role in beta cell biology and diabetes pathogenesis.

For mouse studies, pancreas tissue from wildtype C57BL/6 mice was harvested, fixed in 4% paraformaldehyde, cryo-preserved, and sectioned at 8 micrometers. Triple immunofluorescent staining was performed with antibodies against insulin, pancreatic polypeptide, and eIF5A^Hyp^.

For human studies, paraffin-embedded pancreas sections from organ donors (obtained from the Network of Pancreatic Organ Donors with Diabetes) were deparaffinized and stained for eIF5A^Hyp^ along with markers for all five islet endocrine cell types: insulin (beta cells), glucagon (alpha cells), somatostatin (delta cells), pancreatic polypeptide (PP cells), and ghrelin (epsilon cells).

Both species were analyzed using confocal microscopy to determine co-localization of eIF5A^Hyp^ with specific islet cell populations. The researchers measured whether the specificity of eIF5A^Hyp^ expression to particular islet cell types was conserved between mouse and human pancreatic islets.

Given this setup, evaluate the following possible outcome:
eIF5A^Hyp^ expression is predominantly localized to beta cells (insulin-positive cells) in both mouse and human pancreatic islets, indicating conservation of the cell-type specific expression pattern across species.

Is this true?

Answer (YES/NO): NO